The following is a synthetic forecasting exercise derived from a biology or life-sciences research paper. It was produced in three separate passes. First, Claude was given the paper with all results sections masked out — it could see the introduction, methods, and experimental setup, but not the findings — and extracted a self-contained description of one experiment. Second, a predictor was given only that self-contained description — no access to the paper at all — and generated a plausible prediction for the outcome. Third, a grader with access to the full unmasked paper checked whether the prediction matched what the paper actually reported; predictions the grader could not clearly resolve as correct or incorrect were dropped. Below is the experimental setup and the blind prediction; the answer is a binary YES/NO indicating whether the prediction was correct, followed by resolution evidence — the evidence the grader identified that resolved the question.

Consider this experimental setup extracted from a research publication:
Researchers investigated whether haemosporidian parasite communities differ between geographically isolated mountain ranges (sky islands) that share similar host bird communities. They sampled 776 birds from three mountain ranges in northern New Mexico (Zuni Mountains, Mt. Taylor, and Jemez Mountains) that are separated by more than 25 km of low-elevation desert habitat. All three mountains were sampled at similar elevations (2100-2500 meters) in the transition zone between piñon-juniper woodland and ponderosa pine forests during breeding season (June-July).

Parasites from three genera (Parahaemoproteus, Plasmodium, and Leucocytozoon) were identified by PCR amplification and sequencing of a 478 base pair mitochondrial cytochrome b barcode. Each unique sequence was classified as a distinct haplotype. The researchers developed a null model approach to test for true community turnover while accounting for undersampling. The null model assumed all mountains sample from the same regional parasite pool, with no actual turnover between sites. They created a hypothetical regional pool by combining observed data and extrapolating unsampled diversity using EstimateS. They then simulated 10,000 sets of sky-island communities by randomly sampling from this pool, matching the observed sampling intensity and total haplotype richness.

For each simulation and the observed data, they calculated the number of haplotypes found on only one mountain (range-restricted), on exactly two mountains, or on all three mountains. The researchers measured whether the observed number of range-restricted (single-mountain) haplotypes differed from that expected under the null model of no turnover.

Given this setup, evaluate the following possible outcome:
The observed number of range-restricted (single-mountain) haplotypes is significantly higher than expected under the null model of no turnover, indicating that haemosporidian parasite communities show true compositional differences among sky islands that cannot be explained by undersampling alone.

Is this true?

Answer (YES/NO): YES